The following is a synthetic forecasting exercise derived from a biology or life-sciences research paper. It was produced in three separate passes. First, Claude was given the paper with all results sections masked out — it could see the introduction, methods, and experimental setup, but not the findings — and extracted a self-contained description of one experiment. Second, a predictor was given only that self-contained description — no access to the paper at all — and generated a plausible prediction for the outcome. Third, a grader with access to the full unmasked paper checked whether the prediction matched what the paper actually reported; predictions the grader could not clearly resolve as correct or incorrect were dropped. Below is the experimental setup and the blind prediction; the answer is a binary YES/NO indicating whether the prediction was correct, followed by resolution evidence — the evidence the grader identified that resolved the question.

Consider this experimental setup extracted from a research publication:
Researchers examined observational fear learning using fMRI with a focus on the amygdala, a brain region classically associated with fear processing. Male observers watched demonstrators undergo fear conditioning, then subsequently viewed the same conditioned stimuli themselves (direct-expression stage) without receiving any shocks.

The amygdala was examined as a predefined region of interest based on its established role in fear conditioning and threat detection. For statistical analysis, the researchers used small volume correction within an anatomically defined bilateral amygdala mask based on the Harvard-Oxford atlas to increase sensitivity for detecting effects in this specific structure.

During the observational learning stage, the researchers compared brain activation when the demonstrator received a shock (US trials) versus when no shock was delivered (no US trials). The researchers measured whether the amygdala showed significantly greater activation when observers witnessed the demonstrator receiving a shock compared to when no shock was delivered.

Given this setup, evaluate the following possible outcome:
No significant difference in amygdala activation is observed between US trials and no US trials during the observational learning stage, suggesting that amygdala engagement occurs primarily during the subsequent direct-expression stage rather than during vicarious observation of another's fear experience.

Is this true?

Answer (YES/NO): NO